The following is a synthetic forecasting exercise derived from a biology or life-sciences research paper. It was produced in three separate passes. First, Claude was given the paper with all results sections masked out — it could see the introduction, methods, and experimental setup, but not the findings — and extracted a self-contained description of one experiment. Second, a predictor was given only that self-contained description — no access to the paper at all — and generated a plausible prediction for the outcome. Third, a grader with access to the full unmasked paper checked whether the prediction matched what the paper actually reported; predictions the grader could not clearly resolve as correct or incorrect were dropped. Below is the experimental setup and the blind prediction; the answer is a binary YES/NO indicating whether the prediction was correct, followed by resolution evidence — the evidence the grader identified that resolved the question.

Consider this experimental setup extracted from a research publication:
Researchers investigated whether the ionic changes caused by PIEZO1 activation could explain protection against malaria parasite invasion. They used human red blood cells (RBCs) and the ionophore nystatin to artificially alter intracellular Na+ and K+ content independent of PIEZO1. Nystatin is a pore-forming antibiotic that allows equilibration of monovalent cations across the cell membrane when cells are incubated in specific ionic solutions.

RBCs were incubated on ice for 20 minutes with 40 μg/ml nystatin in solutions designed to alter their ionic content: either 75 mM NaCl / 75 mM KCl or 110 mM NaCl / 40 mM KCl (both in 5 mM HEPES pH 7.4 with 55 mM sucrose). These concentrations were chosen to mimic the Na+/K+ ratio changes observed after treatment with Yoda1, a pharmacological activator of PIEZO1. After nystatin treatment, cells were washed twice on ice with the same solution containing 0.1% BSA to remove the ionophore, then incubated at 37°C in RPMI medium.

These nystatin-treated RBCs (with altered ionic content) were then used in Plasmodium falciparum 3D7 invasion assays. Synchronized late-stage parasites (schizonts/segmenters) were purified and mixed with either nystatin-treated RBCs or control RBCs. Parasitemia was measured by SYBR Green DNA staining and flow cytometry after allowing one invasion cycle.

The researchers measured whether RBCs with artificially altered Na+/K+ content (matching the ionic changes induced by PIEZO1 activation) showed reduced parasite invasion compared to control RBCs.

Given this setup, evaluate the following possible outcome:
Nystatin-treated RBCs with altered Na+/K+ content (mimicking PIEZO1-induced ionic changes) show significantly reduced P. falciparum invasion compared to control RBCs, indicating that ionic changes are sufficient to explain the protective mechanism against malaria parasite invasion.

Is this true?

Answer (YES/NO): NO